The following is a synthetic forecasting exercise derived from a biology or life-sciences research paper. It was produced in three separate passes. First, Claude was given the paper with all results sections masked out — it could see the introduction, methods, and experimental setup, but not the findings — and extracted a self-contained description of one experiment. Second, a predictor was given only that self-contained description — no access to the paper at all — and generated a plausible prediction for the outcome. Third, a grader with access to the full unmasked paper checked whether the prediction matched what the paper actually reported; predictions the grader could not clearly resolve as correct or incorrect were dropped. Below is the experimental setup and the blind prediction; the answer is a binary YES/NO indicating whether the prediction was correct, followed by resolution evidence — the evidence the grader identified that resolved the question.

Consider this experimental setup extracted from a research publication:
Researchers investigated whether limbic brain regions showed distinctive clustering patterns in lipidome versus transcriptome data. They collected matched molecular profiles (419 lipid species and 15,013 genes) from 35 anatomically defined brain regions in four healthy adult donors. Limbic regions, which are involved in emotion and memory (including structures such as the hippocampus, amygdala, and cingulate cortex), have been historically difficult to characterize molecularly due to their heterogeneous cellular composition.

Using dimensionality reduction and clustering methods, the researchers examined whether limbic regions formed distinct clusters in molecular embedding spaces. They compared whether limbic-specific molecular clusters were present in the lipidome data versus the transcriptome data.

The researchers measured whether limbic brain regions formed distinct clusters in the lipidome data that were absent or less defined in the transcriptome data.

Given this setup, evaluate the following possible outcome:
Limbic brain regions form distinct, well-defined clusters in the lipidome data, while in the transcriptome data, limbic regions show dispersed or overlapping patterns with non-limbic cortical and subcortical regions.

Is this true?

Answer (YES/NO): YES